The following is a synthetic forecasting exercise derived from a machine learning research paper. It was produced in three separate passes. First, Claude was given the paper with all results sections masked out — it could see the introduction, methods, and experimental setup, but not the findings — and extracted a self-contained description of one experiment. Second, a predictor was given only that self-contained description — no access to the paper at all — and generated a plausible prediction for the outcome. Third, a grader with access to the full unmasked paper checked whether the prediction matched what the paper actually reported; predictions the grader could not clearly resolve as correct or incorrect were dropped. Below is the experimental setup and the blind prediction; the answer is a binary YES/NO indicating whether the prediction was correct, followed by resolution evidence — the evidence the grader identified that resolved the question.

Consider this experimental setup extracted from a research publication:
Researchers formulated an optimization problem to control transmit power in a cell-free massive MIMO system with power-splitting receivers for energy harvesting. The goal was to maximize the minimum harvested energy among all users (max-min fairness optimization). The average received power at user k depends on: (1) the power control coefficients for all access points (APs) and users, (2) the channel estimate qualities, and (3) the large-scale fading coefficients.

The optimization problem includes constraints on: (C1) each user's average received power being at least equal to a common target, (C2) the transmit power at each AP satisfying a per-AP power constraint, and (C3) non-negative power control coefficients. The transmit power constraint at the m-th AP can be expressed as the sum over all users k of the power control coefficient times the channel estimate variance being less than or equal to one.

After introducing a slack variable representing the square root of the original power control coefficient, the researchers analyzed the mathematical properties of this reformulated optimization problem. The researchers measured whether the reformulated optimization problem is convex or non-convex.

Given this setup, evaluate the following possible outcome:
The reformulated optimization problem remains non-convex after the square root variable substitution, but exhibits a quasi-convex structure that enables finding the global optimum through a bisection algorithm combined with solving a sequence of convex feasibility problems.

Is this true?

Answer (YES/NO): NO